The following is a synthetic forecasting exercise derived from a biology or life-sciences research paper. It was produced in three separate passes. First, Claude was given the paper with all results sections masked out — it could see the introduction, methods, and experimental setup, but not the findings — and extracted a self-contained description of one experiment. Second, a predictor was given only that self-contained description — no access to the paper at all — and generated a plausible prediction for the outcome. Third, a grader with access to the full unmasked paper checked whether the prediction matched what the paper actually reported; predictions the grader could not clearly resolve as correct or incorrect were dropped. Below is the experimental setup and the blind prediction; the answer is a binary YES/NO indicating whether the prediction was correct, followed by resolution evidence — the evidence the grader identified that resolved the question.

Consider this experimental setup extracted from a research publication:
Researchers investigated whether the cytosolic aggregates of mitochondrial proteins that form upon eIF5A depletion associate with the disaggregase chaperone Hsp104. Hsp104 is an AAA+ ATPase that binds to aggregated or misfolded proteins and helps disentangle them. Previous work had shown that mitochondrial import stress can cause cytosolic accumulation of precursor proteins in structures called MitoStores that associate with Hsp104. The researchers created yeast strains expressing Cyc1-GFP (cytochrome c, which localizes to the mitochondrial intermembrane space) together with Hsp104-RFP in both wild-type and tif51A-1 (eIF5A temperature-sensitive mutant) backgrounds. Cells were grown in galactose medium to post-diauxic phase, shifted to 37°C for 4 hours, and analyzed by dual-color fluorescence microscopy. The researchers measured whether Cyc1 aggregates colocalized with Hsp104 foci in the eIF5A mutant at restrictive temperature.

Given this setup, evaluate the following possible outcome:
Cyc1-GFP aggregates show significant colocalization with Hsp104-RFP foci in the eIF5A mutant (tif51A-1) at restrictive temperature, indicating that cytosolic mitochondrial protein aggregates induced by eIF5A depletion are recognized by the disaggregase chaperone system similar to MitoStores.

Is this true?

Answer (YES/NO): YES